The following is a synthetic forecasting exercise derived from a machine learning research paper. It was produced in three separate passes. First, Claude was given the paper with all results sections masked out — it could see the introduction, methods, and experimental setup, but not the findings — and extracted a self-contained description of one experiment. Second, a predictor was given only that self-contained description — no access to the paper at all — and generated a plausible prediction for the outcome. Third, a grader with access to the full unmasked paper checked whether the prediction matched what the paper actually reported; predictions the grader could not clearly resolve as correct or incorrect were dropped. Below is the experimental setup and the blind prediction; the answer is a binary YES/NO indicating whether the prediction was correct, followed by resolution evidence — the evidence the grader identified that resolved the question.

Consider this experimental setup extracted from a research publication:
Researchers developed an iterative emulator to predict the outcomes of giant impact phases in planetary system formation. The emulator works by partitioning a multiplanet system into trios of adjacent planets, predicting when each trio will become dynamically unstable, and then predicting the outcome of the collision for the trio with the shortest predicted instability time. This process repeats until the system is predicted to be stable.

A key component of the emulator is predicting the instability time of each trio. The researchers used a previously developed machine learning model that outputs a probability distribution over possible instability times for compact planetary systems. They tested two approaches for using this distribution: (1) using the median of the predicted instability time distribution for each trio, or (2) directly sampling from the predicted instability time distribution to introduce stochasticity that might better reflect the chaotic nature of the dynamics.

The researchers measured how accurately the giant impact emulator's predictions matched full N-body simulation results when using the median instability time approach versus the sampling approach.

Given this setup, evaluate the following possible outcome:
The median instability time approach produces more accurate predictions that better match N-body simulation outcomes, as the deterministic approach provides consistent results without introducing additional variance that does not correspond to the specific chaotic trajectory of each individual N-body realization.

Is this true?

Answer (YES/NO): YES